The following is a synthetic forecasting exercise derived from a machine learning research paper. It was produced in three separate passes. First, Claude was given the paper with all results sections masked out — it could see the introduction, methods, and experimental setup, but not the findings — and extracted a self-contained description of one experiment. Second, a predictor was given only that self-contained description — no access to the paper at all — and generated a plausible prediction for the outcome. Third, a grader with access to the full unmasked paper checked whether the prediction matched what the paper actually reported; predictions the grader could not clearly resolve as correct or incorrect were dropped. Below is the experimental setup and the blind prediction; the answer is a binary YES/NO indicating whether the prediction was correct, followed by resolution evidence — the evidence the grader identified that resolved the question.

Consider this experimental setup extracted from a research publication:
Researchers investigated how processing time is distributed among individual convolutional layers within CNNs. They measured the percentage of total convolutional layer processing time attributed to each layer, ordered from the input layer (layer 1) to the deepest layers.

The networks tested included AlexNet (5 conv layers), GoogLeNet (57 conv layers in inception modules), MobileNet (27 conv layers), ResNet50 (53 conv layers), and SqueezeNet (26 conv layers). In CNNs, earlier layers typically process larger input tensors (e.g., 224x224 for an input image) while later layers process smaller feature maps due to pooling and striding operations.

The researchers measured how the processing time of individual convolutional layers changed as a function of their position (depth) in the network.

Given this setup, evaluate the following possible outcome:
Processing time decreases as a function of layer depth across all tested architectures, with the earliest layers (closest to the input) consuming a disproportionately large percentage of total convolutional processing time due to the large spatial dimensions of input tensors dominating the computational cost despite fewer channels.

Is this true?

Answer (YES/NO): YES